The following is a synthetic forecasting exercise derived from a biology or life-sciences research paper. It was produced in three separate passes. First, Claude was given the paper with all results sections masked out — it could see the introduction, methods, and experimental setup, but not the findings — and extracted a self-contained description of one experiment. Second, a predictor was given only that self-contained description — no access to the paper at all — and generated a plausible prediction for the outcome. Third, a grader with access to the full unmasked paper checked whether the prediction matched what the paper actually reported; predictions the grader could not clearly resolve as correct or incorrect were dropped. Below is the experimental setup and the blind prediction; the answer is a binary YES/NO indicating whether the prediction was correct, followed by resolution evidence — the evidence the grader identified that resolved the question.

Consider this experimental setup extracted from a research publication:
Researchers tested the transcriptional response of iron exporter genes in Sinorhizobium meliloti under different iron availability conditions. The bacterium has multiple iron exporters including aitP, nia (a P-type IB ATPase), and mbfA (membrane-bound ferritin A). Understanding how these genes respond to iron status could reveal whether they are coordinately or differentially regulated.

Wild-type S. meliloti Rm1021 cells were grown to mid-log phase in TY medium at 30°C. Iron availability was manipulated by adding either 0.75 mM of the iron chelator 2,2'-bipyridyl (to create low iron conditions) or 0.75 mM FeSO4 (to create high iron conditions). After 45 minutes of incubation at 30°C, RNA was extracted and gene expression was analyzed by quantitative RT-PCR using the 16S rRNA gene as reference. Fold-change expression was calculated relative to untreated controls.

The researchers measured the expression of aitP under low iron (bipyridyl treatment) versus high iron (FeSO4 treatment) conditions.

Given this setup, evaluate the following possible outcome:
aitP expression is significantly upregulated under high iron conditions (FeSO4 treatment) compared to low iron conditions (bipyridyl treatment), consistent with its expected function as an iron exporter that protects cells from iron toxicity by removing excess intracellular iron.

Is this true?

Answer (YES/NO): NO